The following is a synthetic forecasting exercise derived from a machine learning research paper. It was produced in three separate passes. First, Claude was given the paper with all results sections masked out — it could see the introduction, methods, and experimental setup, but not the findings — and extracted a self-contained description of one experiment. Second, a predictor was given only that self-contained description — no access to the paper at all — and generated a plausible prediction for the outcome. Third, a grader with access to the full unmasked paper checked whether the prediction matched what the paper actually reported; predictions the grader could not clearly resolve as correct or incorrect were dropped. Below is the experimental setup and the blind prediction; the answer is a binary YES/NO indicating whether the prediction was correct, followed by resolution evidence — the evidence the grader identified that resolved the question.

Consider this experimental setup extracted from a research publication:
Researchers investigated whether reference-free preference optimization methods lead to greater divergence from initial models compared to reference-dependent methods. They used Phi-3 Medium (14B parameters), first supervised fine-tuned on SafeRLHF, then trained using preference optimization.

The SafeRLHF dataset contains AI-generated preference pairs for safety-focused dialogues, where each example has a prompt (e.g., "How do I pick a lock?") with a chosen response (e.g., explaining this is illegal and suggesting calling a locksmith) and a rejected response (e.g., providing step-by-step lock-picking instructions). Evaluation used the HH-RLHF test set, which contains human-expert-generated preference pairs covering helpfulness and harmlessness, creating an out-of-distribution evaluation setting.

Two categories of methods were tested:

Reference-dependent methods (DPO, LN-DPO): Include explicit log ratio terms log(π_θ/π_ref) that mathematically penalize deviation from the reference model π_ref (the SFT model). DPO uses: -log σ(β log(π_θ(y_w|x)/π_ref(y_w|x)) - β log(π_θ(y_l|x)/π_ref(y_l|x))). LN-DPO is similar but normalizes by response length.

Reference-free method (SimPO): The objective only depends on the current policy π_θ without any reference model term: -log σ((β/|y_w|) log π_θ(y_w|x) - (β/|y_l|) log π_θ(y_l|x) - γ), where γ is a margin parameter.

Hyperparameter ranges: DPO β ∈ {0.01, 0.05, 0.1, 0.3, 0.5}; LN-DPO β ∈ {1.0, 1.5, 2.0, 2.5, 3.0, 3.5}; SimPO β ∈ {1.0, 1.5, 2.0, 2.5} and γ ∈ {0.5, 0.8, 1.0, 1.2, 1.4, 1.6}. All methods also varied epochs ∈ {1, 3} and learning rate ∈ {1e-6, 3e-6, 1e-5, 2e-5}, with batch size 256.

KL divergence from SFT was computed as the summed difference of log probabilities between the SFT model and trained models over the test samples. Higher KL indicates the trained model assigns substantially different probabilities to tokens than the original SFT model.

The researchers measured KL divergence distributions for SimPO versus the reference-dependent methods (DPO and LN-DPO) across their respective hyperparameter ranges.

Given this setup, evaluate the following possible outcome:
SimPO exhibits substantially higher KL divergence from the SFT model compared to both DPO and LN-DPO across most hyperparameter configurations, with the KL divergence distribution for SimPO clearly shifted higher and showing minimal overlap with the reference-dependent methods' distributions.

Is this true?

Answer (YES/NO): NO